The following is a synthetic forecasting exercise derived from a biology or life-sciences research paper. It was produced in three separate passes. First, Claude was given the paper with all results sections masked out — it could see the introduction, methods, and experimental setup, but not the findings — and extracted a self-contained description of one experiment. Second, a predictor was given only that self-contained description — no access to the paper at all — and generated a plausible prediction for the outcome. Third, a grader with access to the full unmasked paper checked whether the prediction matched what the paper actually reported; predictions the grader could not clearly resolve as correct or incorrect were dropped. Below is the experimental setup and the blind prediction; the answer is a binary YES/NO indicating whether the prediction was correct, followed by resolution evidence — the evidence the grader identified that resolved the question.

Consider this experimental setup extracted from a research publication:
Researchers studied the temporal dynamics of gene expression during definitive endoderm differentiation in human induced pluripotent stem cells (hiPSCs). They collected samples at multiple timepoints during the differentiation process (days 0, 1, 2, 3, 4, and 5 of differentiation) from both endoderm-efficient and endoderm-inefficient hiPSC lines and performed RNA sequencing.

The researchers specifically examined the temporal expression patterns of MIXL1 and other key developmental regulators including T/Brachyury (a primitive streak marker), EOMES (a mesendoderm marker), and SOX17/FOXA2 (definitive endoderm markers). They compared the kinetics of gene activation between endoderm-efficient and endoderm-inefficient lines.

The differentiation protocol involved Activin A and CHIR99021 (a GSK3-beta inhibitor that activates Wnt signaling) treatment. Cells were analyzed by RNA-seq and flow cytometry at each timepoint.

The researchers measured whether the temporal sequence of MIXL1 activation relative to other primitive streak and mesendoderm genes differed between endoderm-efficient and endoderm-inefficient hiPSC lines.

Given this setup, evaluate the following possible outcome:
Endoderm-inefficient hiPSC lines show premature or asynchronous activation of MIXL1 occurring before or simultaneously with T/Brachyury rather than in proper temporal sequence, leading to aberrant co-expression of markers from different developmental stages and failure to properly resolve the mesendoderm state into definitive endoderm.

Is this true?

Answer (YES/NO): NO